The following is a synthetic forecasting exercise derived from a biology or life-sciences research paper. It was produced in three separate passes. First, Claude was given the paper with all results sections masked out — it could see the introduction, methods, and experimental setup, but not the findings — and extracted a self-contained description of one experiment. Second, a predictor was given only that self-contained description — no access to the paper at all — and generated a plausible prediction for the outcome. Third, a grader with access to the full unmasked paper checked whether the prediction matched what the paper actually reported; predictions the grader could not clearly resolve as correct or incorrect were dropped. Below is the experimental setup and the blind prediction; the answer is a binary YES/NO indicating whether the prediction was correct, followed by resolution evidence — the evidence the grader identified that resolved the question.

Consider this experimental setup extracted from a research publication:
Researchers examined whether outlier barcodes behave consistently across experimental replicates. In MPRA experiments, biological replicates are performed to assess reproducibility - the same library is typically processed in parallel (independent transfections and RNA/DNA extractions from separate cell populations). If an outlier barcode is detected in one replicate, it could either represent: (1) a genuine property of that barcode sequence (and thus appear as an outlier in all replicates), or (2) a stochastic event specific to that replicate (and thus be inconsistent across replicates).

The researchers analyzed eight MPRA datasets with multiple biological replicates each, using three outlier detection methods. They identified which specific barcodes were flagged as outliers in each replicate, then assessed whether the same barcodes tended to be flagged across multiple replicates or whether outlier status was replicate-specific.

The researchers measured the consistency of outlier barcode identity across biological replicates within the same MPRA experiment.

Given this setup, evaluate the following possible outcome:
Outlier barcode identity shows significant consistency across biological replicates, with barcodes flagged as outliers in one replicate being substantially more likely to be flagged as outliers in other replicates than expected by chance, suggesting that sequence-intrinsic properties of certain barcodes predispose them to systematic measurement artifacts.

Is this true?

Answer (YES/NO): NO